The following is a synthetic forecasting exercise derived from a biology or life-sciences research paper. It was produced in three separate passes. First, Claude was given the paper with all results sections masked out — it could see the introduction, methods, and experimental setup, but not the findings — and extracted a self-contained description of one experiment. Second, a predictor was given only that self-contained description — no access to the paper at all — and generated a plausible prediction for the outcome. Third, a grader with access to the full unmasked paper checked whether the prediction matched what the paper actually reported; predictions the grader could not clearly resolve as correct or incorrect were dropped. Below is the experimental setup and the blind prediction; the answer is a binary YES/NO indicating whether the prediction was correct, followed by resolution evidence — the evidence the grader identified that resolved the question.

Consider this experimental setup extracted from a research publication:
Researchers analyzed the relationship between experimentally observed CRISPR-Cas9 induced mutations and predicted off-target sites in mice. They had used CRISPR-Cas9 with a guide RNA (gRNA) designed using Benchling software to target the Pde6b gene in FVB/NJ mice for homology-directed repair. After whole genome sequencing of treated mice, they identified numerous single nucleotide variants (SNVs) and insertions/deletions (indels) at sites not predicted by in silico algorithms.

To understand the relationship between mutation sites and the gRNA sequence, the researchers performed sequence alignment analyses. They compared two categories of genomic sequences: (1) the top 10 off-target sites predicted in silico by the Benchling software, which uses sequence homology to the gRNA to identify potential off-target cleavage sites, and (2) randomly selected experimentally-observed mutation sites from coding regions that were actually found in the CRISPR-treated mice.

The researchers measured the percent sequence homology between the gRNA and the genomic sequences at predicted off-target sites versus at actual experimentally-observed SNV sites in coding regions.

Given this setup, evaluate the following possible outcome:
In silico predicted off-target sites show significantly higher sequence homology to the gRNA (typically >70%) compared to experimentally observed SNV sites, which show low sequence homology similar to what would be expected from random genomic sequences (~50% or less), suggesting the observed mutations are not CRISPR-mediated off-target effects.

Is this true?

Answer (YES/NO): NO